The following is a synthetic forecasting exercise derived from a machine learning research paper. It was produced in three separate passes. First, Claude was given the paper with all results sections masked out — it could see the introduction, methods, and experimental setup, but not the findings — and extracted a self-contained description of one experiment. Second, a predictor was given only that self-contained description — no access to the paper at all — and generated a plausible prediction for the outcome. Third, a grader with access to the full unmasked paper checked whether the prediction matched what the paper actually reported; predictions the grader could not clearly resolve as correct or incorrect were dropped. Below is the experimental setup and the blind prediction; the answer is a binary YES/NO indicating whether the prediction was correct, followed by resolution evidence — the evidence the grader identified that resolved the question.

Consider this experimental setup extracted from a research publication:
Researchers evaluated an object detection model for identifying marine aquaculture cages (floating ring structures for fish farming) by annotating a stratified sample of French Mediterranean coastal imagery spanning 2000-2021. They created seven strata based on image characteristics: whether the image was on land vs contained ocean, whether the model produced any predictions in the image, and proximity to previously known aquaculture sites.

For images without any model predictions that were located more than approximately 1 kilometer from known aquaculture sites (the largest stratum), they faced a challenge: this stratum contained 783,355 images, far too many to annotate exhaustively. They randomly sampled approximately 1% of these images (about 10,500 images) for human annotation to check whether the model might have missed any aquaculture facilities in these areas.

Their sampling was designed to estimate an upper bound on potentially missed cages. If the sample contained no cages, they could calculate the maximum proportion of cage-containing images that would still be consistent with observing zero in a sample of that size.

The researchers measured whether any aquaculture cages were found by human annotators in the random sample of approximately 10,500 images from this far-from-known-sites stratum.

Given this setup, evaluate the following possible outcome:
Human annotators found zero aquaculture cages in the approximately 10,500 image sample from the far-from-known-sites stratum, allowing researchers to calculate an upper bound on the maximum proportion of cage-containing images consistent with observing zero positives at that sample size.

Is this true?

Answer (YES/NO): YES